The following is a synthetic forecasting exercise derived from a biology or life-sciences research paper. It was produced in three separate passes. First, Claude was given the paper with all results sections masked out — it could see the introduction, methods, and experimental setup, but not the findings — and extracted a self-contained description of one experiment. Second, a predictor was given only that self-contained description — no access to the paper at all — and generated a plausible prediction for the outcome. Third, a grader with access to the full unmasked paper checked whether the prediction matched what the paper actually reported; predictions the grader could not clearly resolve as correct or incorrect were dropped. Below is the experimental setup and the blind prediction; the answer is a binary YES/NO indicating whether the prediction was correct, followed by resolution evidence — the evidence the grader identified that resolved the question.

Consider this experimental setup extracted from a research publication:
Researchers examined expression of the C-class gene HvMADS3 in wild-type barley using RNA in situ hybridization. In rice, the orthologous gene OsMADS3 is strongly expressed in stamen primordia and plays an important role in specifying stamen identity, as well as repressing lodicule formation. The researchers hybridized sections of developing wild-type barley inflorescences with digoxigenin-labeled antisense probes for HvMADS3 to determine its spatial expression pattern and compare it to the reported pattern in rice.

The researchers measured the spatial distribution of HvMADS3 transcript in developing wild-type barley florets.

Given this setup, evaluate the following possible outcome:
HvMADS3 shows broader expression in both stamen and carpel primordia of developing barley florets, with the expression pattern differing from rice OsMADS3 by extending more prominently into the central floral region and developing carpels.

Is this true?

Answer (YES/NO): NO